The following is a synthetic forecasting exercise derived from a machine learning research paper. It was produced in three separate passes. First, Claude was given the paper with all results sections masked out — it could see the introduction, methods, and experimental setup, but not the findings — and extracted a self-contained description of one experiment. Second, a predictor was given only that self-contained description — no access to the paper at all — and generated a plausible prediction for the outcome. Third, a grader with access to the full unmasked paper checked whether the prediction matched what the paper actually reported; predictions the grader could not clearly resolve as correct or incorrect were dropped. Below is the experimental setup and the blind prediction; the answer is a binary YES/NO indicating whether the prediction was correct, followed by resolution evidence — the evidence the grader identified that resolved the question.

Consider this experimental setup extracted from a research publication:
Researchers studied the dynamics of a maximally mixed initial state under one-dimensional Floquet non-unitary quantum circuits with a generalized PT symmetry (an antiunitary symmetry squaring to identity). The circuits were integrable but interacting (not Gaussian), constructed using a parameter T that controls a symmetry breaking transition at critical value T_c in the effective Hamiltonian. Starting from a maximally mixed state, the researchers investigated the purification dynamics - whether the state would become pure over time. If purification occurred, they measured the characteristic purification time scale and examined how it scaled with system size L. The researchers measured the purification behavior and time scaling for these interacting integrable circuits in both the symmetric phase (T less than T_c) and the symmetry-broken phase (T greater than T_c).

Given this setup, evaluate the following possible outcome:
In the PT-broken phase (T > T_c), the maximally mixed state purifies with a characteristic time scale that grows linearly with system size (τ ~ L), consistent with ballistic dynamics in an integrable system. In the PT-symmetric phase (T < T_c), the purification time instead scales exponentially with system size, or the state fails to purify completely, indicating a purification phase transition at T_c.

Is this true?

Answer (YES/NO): YES